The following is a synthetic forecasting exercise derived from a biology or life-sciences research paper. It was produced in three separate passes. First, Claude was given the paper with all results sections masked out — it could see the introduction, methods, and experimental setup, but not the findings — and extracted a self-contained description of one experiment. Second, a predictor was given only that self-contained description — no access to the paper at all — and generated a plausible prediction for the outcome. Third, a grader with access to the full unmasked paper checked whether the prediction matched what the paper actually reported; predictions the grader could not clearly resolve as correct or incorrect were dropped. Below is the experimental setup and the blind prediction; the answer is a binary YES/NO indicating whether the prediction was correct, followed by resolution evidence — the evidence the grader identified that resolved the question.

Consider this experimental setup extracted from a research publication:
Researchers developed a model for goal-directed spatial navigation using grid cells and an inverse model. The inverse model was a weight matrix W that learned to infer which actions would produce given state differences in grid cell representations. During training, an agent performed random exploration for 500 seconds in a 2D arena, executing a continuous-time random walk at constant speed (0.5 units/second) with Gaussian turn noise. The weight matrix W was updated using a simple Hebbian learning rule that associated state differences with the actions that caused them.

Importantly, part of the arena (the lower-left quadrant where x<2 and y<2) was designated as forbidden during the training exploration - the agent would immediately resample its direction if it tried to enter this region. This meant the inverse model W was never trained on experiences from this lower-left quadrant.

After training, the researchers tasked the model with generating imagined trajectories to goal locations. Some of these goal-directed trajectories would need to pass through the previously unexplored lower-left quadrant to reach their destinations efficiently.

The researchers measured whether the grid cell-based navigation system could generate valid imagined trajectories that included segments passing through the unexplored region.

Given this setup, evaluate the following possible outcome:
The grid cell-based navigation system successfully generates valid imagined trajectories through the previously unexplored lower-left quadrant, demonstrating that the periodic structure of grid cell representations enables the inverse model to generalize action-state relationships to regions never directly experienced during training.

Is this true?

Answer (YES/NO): YES